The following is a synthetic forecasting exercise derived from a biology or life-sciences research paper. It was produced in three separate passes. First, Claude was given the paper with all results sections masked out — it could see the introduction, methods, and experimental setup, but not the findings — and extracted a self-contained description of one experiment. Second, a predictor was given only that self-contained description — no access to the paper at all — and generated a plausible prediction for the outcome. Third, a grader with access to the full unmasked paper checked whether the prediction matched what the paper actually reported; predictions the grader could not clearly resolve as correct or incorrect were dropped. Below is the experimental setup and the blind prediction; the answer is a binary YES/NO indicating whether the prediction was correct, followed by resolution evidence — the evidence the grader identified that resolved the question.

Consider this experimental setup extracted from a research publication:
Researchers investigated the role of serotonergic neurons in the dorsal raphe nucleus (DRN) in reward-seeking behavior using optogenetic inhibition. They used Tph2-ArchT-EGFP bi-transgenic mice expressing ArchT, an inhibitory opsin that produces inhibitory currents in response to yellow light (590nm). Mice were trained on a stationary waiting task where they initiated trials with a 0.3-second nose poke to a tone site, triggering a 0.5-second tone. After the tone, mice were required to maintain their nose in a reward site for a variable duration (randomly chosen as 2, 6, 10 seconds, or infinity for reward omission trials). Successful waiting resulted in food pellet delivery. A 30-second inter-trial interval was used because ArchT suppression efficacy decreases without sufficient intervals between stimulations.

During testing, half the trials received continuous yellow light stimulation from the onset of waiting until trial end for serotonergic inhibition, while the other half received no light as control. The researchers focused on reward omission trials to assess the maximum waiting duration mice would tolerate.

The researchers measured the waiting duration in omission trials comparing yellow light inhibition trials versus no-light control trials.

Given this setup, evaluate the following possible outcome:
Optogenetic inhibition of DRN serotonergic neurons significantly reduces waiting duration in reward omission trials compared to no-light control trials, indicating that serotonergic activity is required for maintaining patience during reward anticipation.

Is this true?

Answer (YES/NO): YES